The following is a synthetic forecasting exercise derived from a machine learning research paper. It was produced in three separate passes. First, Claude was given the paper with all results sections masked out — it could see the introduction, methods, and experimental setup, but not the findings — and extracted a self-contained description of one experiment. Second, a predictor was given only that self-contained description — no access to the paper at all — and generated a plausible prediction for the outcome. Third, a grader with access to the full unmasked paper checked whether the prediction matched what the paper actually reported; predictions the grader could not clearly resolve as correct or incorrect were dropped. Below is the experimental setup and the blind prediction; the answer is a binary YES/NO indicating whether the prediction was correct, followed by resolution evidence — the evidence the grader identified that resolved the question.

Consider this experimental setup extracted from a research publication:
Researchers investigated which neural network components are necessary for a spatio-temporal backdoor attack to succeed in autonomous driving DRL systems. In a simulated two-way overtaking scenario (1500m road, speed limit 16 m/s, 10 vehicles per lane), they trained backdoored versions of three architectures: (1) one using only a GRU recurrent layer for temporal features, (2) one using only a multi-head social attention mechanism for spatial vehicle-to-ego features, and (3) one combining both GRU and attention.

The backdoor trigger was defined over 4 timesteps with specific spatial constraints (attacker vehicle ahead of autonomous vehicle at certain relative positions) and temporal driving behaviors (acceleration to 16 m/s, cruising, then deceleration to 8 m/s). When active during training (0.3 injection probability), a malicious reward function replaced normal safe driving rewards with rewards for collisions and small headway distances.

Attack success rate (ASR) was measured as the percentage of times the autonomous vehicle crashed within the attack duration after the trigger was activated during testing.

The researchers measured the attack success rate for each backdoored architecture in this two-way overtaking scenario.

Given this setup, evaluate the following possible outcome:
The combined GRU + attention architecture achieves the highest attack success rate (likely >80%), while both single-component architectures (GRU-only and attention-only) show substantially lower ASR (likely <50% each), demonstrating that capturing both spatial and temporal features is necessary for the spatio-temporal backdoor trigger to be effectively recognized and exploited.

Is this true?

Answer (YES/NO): NO